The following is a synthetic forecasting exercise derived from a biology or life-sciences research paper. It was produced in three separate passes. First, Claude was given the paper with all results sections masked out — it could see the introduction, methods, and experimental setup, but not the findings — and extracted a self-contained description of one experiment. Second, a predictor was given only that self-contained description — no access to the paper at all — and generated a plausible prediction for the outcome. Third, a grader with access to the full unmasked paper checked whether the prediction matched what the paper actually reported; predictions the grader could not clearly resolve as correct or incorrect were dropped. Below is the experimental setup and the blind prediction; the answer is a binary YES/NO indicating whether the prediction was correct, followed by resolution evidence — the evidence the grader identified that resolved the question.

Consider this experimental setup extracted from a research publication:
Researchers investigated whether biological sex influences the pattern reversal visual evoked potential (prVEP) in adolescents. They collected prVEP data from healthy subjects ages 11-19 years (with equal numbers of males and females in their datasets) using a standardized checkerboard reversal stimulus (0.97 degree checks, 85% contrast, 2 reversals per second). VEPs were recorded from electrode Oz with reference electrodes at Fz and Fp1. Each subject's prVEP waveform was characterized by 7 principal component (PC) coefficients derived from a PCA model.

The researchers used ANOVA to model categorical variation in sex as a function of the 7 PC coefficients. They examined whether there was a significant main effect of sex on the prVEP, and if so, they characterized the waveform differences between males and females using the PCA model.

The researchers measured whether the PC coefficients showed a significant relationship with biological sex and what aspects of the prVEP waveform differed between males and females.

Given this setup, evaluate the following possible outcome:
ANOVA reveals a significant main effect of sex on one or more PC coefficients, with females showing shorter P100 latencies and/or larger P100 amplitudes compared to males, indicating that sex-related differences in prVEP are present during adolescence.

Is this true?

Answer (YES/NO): NO